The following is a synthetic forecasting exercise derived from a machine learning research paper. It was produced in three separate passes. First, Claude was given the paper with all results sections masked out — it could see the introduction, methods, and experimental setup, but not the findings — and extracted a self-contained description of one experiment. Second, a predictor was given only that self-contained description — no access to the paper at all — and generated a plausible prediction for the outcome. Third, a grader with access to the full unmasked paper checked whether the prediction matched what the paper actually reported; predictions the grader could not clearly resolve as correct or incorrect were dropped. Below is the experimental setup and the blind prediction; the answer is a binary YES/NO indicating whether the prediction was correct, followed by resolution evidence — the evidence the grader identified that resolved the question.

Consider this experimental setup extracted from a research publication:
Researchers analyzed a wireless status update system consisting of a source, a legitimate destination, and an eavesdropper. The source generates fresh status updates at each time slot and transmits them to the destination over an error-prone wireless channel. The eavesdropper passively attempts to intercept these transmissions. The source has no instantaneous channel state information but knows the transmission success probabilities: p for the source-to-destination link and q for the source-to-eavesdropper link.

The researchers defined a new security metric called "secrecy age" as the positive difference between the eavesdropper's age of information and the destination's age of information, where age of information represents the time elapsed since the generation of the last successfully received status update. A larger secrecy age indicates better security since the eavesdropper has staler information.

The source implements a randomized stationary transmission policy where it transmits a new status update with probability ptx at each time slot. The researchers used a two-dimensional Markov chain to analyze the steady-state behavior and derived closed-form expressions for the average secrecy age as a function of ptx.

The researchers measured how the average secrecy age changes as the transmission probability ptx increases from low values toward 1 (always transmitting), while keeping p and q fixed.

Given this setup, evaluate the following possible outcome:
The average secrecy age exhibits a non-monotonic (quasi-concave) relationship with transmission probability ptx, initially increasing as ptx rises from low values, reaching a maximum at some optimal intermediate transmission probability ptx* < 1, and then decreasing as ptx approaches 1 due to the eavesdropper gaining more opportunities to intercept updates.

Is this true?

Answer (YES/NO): NO